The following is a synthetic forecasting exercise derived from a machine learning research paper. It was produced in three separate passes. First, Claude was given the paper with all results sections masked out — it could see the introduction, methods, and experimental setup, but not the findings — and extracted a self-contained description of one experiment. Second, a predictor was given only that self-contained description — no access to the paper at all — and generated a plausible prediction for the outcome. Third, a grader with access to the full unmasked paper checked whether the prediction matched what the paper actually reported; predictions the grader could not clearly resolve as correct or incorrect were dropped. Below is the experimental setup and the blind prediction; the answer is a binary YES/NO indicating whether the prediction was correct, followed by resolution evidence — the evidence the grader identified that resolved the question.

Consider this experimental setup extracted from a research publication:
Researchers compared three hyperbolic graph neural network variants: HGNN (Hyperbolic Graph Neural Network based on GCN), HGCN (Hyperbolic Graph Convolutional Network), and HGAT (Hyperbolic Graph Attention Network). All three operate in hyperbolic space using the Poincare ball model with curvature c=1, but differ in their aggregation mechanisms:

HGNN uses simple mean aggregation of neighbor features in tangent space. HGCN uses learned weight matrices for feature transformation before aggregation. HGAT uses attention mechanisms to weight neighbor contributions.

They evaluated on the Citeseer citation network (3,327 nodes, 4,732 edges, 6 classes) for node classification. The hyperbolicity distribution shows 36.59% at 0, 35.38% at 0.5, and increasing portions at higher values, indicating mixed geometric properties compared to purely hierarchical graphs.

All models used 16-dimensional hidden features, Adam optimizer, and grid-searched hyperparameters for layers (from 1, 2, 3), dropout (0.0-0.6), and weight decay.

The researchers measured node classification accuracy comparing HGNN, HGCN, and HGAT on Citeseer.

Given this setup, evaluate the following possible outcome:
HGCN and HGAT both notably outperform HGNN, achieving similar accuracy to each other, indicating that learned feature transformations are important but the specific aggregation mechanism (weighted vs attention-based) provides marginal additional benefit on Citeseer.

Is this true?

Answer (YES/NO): NO